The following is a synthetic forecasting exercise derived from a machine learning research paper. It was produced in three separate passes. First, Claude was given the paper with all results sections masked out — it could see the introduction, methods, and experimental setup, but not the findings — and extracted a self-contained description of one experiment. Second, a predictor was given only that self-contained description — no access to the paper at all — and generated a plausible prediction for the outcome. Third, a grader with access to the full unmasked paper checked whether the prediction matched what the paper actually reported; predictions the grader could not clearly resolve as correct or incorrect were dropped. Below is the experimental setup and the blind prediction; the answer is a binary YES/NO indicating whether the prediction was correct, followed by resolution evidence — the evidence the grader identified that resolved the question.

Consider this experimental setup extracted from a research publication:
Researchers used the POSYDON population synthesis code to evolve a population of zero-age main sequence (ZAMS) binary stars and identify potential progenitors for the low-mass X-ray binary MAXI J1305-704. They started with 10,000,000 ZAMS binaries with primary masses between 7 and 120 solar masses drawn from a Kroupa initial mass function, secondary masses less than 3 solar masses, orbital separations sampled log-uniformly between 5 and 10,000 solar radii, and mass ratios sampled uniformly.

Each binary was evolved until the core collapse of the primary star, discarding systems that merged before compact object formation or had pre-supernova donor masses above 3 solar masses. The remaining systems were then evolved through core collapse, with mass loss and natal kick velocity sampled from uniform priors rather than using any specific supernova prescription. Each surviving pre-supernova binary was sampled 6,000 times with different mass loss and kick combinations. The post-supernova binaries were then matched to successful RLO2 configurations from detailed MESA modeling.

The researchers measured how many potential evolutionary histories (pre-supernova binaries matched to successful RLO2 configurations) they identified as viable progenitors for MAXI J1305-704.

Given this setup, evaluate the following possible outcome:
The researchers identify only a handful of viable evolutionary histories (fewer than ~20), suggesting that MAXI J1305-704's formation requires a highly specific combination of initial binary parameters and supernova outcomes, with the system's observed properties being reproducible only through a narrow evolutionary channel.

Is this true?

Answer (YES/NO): NO